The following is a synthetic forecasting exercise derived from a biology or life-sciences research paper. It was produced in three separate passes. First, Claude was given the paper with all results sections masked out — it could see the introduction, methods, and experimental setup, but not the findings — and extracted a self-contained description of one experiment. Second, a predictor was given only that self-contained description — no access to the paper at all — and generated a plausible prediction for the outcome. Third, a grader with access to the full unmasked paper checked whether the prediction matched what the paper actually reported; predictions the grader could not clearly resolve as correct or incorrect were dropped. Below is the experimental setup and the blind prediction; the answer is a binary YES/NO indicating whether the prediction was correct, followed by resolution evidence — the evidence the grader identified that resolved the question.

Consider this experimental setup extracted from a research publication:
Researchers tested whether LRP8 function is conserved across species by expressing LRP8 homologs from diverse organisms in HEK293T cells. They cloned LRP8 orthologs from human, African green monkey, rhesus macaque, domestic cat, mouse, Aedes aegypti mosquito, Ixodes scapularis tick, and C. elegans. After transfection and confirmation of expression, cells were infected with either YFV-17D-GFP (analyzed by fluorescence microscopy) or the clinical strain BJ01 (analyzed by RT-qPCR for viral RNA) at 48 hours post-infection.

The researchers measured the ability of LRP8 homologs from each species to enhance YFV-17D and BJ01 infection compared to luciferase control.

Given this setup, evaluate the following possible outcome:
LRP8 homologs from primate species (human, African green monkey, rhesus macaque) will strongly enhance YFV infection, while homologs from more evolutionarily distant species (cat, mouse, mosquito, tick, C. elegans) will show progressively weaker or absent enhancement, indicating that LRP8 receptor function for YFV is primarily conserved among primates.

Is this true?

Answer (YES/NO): NO